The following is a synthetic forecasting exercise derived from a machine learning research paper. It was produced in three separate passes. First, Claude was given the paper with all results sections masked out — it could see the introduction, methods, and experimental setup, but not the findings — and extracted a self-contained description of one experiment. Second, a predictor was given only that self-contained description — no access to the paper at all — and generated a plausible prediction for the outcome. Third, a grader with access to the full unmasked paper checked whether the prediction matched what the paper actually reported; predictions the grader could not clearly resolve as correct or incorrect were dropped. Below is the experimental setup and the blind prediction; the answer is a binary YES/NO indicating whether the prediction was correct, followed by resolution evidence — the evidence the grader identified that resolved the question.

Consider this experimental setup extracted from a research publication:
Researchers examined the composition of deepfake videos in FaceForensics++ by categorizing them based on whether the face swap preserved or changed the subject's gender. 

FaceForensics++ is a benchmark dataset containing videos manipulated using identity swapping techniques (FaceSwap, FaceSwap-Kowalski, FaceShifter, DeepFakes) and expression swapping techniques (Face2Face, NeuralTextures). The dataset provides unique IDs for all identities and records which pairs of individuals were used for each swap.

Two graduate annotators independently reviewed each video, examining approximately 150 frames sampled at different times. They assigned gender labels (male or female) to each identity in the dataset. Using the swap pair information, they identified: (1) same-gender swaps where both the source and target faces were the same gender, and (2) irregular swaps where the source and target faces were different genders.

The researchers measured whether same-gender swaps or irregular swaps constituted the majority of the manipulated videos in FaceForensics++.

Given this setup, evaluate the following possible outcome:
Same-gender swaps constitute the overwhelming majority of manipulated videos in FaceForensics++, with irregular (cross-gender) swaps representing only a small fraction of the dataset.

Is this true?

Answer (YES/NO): NO